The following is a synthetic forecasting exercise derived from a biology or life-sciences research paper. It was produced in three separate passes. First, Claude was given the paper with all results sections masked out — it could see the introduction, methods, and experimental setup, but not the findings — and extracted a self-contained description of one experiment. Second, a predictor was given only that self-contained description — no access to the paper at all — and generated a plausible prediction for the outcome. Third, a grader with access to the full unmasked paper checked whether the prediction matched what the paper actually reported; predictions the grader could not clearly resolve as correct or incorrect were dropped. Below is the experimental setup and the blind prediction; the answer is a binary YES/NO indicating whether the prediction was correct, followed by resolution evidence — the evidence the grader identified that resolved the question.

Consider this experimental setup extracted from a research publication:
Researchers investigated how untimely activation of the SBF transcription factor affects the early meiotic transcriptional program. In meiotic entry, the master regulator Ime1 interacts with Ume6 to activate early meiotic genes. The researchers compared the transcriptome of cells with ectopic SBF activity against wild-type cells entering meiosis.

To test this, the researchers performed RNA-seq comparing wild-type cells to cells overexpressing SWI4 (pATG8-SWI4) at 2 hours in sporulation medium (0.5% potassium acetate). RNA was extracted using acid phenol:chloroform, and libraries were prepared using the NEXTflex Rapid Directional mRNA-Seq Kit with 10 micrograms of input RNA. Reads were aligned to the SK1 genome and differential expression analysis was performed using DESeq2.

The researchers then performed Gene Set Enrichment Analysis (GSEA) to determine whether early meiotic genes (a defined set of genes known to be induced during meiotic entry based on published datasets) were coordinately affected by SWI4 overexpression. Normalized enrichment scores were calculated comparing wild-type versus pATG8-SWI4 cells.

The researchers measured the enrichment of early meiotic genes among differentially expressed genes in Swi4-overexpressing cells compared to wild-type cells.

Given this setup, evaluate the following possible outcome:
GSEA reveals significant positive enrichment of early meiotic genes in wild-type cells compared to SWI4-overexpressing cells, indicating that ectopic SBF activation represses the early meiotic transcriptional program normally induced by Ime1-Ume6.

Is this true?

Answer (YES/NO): YES